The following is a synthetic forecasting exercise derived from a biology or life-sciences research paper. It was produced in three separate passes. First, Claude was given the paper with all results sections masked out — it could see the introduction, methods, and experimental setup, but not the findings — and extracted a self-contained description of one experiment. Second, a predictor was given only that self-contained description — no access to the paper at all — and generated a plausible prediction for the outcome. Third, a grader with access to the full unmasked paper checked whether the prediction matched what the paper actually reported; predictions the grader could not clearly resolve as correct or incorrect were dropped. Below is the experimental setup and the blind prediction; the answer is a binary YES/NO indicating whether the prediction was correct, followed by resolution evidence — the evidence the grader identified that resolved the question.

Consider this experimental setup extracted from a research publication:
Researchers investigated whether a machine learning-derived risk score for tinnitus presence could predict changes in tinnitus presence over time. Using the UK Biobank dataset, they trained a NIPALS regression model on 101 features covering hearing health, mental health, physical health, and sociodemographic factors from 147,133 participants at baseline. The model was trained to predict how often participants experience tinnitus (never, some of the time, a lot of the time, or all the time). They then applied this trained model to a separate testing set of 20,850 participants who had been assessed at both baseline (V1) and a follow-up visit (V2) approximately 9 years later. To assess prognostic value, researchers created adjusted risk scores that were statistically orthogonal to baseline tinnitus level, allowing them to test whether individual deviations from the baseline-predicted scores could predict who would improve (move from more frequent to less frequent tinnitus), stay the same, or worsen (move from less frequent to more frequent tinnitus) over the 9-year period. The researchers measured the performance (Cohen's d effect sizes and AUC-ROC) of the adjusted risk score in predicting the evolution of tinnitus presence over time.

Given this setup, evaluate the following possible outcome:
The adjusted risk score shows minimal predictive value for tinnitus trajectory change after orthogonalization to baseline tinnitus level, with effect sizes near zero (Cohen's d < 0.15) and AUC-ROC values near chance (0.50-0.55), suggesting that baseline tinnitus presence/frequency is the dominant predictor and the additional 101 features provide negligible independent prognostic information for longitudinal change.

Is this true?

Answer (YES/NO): NO